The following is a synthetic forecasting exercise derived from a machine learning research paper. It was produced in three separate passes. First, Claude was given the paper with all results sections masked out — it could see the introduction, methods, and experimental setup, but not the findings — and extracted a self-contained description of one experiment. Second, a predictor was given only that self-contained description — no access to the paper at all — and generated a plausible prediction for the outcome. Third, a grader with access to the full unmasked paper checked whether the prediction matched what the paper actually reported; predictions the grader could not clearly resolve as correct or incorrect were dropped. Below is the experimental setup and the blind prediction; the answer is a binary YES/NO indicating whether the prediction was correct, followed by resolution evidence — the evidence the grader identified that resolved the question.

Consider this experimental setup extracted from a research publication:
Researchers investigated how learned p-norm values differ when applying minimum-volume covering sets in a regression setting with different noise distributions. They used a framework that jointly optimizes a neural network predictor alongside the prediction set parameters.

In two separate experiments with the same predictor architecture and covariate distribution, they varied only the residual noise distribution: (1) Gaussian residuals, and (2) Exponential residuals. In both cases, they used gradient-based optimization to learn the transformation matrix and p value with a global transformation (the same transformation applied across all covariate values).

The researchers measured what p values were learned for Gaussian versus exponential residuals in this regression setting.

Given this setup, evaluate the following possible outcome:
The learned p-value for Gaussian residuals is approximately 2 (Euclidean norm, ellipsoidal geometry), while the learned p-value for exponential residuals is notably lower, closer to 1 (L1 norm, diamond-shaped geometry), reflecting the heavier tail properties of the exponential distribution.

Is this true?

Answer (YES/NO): NO